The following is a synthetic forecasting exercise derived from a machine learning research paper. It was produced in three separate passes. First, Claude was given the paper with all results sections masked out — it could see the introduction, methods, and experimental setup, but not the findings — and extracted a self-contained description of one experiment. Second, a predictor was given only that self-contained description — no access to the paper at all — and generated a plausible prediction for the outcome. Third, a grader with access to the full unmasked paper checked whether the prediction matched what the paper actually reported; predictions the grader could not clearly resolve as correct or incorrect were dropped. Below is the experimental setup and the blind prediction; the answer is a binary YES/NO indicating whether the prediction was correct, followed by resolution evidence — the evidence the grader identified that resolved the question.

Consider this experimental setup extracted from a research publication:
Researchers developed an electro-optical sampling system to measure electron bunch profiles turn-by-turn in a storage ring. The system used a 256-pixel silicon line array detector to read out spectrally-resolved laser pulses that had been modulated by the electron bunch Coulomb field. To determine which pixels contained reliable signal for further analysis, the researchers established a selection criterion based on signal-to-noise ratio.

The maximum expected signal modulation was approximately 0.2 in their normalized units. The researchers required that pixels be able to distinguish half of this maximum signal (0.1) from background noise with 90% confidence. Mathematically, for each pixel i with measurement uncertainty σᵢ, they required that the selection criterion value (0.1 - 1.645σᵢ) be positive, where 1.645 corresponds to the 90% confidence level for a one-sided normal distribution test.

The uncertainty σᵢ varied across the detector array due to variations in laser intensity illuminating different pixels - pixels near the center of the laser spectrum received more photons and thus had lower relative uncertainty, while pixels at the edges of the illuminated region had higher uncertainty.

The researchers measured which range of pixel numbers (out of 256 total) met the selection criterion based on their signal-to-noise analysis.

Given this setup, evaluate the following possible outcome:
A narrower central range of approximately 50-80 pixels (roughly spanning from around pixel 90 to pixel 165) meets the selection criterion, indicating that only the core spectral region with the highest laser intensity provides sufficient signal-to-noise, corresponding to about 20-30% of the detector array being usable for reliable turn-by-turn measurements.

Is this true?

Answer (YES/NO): NO